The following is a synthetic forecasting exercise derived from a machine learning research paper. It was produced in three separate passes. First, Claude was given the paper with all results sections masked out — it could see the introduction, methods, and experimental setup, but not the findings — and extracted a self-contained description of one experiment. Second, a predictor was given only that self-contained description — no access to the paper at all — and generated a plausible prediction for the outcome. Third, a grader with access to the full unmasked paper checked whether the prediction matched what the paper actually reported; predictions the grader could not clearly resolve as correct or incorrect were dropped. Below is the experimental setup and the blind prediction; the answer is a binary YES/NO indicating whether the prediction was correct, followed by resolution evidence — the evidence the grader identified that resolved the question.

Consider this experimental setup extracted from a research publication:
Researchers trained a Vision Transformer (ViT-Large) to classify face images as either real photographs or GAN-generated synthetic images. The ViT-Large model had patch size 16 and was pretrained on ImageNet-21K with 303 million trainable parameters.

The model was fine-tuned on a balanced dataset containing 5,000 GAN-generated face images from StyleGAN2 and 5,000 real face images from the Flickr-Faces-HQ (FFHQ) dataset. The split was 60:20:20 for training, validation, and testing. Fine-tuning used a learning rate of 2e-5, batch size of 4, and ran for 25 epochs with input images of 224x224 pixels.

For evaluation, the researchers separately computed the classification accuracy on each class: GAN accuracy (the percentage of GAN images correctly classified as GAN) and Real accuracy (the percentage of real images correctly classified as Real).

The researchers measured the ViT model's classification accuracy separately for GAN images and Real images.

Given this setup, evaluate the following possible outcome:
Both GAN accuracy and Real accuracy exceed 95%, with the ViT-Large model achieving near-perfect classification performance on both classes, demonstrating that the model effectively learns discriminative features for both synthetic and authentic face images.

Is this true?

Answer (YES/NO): NO